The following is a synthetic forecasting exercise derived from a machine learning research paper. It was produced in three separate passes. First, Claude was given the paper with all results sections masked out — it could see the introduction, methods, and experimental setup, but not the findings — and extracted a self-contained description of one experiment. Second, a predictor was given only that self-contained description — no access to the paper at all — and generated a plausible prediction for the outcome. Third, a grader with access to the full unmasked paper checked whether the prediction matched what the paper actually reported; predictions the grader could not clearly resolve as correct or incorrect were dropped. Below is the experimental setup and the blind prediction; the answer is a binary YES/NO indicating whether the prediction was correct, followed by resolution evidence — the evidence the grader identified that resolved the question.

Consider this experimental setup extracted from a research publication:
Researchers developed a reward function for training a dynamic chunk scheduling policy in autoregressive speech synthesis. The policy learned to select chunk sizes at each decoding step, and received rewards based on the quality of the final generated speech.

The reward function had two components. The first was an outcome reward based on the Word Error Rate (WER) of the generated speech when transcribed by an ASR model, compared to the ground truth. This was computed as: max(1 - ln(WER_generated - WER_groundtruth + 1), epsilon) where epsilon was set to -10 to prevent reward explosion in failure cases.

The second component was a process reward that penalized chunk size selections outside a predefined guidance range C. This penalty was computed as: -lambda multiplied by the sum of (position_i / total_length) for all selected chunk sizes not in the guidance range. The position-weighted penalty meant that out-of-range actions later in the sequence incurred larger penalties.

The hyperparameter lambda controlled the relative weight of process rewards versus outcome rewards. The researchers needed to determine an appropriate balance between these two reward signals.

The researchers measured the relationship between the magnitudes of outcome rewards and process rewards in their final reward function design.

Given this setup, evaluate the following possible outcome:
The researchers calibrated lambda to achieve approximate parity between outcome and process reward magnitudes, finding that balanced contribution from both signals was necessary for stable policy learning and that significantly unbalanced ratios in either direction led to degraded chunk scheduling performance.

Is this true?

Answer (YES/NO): NO